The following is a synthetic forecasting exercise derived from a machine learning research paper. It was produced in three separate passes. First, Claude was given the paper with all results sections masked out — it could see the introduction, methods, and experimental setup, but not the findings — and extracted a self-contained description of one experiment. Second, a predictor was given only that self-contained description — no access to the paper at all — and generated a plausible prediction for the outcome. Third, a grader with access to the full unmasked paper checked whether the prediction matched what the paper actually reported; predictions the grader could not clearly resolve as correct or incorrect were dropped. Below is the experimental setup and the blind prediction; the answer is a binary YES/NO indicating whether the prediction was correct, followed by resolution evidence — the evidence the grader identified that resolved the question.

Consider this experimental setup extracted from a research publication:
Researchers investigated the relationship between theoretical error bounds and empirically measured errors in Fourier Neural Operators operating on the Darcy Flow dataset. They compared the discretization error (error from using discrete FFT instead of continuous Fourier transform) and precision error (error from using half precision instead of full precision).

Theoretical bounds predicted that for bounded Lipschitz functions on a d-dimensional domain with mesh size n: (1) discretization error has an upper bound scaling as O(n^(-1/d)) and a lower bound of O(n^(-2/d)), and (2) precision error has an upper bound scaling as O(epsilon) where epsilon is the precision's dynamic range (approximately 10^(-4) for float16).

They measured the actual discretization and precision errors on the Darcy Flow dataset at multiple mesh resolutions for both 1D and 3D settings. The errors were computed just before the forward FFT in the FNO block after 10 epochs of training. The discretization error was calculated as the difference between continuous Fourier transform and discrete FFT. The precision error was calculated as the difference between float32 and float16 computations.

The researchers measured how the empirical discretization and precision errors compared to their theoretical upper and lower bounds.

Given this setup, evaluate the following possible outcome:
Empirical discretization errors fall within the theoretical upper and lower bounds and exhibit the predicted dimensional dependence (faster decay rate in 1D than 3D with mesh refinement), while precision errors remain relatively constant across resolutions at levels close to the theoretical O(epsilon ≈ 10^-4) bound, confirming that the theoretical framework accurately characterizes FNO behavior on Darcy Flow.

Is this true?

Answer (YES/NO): NO